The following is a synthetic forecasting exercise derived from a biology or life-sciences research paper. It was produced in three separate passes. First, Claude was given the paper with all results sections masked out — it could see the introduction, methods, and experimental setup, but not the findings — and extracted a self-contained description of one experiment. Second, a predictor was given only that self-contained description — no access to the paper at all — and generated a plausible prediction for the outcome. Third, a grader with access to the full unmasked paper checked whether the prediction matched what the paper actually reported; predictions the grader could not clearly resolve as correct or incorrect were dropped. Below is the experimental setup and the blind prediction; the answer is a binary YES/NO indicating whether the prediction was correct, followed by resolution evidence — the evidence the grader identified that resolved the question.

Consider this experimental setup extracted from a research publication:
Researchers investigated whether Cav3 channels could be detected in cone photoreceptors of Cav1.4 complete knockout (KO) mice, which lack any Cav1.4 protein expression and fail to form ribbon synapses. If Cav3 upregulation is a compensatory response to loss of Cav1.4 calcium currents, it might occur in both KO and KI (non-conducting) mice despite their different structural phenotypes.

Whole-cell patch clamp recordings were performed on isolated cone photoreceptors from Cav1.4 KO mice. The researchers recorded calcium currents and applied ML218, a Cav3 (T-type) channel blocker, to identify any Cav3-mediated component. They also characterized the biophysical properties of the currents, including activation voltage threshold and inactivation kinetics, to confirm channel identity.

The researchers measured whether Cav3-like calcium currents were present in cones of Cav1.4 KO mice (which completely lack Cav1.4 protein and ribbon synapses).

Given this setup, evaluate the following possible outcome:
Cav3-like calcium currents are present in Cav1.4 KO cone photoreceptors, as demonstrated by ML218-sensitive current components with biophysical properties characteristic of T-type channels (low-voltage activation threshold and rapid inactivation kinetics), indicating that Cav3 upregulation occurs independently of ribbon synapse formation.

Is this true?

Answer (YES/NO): NO